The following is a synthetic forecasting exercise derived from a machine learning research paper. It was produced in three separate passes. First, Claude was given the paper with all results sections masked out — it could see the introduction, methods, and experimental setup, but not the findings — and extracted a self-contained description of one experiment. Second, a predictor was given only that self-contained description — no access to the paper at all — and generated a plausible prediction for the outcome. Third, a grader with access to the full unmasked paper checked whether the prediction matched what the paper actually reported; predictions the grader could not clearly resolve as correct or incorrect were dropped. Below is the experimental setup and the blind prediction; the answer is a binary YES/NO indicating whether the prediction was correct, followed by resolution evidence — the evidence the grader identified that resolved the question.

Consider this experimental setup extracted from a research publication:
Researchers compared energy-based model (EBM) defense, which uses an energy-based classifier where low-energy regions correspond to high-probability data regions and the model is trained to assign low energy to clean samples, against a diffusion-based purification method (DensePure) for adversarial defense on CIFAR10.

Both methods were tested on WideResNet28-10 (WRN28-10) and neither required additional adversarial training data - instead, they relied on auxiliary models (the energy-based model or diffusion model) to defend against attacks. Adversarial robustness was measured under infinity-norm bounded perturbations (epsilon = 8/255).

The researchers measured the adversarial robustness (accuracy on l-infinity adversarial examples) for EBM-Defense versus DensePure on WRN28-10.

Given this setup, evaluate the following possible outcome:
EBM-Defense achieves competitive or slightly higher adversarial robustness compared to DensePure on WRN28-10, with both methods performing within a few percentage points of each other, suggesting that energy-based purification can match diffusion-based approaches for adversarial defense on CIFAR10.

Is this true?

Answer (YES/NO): NO